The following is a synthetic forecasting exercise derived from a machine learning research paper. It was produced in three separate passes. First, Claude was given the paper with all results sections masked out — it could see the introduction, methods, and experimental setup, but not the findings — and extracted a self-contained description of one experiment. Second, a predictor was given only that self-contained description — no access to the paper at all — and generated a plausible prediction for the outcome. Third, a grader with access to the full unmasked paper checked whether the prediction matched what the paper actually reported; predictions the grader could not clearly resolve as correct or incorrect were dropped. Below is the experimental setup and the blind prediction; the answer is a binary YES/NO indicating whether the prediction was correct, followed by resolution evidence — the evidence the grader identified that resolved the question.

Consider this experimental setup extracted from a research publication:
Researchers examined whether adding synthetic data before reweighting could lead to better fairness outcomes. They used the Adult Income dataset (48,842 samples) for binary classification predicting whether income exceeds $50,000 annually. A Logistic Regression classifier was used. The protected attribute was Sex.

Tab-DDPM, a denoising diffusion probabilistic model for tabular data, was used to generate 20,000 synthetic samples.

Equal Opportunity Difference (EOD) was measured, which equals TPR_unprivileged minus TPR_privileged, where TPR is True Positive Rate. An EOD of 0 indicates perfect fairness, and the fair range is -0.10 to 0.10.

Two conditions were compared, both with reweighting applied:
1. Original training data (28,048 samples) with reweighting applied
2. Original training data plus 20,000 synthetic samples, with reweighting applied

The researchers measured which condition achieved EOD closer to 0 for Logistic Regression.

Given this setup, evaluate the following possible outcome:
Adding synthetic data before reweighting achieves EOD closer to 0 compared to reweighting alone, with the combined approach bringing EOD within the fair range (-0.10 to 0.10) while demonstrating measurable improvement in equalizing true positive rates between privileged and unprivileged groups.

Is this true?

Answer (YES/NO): NO